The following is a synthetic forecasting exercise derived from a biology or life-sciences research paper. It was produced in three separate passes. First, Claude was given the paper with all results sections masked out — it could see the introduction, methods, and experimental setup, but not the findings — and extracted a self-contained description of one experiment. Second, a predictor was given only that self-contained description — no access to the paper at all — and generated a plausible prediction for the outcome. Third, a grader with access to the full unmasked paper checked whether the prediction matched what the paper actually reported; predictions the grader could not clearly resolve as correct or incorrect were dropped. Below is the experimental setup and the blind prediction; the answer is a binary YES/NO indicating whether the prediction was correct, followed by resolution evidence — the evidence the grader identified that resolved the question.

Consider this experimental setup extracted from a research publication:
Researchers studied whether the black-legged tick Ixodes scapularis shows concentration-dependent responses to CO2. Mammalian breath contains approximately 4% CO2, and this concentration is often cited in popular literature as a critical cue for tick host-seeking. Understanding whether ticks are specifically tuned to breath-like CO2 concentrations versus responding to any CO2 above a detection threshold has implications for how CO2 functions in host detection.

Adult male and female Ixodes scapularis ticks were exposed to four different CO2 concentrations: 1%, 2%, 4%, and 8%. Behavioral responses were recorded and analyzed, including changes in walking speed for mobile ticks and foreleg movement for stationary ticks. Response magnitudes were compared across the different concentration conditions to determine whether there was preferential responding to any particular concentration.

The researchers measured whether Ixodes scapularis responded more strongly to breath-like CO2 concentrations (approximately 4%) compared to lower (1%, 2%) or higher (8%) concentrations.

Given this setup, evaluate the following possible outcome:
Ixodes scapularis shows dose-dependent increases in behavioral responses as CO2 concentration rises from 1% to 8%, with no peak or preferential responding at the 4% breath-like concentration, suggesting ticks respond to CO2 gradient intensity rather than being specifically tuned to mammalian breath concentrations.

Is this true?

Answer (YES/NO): NO